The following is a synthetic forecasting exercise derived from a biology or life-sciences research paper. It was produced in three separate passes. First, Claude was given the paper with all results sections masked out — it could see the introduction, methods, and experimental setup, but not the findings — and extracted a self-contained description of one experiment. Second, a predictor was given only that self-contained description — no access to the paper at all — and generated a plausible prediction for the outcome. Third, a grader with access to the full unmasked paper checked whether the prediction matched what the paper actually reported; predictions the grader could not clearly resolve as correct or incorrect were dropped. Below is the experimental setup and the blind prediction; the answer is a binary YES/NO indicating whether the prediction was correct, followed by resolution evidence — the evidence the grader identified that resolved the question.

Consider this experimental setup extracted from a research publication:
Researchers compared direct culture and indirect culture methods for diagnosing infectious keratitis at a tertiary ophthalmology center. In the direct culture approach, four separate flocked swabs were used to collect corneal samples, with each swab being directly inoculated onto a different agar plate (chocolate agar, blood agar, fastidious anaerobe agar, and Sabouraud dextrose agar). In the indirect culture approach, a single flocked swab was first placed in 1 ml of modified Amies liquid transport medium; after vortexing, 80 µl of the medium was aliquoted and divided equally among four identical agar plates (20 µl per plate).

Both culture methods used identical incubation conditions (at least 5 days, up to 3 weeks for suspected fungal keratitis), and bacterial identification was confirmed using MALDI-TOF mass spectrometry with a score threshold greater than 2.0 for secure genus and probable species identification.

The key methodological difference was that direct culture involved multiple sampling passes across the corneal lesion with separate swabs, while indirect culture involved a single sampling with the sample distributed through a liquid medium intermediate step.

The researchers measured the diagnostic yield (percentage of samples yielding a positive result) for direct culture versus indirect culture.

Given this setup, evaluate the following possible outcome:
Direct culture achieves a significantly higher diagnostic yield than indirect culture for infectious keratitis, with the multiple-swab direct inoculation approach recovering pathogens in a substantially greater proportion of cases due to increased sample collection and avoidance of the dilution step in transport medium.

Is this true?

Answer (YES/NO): NO